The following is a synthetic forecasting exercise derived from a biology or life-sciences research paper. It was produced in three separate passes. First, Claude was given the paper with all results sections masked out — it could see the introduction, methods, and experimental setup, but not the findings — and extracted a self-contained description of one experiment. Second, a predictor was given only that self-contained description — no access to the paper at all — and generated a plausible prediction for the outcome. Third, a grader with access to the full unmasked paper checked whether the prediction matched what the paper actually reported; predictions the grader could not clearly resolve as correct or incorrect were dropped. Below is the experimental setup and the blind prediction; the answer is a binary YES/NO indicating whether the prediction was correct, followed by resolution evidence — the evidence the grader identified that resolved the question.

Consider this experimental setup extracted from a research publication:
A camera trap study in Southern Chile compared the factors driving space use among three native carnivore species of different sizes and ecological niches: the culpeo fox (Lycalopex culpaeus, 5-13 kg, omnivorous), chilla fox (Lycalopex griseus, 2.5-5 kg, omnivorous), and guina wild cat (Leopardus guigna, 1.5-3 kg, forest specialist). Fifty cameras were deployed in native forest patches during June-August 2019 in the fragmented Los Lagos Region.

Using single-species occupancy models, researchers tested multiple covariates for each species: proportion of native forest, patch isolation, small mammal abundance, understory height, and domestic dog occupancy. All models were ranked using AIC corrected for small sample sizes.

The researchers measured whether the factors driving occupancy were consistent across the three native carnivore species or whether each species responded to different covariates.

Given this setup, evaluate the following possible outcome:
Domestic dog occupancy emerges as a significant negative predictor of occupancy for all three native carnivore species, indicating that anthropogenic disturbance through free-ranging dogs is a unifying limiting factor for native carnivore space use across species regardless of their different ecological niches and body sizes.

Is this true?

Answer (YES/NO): NO